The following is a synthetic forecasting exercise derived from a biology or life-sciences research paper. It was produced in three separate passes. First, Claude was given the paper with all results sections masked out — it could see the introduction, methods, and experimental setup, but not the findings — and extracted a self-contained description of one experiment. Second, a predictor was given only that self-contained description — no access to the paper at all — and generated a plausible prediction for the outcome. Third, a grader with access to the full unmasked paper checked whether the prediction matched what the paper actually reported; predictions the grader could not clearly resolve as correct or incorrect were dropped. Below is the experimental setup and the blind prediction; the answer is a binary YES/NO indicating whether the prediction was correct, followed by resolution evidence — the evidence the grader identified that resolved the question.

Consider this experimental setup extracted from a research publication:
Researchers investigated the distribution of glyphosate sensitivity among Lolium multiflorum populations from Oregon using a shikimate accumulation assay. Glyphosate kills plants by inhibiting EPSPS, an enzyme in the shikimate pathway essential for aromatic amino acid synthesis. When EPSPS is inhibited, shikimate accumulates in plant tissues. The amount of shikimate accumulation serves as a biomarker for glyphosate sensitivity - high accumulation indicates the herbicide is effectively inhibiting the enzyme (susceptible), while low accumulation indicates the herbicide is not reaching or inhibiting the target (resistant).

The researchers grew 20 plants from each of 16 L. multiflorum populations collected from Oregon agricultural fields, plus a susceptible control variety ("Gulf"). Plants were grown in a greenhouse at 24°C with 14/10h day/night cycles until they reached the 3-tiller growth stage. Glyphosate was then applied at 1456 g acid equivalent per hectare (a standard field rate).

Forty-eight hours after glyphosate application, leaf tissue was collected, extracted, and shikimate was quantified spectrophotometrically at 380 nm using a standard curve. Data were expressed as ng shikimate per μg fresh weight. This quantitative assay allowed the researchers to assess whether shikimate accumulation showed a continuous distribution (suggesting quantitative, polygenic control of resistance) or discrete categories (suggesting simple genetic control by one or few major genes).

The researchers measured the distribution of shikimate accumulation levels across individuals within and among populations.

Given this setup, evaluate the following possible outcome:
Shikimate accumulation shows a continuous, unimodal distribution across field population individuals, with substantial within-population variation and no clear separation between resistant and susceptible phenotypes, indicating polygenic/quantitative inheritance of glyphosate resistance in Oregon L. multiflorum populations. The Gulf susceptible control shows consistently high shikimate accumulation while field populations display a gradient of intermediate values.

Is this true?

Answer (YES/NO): NO